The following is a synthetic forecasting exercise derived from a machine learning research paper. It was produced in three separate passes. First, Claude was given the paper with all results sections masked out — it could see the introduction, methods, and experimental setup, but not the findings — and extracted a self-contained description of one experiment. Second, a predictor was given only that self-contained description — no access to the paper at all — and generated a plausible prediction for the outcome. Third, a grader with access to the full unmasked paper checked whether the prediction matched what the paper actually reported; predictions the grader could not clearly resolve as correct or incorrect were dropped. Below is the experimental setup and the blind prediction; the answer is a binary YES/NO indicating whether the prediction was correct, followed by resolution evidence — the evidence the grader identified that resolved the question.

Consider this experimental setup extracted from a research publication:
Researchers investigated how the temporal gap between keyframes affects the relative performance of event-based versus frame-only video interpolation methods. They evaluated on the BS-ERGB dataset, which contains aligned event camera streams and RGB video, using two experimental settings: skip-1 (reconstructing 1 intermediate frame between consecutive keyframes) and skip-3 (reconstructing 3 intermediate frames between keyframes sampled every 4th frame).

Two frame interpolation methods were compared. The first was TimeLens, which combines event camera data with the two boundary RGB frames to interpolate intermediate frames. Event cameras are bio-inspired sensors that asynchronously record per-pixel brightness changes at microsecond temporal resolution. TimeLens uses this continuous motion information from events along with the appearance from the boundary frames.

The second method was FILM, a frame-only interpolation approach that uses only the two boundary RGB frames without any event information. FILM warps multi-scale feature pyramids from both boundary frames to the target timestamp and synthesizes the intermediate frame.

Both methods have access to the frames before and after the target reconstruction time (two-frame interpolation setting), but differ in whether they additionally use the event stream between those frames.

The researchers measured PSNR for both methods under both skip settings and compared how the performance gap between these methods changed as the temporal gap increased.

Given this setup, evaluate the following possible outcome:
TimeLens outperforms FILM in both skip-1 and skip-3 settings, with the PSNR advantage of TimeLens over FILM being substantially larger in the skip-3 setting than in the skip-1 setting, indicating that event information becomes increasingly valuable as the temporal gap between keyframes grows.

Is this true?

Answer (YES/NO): YES